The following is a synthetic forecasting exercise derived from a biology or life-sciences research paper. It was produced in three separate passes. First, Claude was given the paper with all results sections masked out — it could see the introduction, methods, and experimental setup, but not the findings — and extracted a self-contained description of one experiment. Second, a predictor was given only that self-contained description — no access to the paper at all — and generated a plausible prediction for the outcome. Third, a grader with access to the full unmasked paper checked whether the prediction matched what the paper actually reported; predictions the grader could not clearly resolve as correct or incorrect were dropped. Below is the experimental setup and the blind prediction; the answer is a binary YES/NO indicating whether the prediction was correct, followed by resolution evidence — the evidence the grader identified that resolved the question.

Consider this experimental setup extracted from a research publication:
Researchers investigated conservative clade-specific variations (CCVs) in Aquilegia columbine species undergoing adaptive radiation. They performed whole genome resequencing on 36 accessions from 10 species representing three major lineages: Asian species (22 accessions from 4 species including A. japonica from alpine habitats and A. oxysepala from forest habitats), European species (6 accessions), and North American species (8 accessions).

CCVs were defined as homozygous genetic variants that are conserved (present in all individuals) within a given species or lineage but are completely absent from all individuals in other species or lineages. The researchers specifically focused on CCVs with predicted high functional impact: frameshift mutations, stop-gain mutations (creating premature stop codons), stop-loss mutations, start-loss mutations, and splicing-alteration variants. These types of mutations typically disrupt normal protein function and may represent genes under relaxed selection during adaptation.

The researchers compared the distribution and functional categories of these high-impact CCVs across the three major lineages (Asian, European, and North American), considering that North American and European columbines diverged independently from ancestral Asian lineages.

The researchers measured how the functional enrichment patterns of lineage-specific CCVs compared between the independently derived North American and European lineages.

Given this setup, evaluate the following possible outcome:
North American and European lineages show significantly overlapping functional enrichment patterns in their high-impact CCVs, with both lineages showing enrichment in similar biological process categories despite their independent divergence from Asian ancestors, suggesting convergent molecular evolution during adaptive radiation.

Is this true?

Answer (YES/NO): NO